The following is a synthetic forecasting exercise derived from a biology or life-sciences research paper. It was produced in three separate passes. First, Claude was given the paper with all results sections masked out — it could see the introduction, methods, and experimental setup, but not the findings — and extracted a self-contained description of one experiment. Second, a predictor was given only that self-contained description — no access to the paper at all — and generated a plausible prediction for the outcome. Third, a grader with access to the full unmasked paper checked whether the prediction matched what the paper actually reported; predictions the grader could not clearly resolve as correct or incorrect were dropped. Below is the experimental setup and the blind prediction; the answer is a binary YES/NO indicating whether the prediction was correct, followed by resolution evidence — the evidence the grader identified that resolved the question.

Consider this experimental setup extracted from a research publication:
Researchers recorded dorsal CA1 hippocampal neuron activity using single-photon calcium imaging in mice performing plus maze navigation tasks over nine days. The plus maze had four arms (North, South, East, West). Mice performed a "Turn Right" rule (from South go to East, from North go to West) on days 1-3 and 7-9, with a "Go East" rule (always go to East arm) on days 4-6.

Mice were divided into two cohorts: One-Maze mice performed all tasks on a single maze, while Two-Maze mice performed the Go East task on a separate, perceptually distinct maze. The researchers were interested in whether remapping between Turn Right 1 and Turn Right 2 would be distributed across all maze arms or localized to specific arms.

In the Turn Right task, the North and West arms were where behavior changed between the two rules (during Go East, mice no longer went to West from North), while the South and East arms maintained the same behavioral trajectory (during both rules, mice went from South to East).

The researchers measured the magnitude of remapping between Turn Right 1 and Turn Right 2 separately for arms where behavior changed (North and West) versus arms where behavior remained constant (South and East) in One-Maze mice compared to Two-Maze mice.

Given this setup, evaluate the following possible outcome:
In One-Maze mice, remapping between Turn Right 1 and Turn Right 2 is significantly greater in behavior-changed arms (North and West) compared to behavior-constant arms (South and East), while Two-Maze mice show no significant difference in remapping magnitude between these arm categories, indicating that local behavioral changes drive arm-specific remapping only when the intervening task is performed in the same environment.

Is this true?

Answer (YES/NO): NO